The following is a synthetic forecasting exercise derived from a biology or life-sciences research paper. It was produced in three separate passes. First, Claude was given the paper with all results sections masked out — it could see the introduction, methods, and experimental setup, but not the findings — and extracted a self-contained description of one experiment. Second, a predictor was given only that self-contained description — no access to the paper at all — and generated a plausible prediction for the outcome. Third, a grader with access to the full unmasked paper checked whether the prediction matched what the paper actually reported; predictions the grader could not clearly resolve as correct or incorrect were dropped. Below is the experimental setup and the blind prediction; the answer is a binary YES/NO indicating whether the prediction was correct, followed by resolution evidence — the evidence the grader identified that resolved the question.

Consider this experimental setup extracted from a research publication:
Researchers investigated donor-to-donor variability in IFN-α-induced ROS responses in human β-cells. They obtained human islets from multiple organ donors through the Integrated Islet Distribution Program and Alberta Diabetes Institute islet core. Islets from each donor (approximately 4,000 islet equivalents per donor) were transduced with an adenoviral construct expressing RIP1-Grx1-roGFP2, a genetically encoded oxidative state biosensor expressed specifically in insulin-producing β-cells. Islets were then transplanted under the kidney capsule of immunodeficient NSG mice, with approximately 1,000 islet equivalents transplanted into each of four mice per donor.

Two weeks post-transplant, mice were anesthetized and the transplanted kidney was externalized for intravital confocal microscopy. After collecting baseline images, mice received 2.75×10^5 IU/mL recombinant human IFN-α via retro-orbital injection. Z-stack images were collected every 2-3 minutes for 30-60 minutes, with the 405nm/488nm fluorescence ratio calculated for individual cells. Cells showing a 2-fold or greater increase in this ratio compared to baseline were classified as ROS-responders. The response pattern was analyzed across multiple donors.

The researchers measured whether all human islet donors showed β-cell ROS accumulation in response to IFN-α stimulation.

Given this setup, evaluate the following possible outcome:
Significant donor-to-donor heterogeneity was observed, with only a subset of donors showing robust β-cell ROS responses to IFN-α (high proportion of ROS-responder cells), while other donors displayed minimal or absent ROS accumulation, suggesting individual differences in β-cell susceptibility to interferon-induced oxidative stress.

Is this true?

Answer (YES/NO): YES